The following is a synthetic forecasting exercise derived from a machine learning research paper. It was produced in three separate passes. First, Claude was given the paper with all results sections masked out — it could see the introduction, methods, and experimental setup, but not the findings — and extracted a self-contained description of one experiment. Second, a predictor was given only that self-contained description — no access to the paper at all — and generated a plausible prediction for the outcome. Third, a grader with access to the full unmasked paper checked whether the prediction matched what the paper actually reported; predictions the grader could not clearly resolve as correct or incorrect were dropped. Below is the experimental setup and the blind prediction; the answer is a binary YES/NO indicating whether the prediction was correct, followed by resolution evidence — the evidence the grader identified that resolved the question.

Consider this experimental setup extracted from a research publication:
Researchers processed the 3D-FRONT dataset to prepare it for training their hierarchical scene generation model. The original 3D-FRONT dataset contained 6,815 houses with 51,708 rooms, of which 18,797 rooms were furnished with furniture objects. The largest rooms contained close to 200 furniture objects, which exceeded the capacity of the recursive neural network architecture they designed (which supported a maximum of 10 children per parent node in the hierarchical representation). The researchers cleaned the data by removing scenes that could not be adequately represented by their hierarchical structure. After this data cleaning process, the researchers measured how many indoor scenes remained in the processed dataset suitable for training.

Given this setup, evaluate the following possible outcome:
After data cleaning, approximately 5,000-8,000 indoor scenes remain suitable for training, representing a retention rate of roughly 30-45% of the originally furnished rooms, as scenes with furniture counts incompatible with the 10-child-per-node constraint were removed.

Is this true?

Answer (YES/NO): NO